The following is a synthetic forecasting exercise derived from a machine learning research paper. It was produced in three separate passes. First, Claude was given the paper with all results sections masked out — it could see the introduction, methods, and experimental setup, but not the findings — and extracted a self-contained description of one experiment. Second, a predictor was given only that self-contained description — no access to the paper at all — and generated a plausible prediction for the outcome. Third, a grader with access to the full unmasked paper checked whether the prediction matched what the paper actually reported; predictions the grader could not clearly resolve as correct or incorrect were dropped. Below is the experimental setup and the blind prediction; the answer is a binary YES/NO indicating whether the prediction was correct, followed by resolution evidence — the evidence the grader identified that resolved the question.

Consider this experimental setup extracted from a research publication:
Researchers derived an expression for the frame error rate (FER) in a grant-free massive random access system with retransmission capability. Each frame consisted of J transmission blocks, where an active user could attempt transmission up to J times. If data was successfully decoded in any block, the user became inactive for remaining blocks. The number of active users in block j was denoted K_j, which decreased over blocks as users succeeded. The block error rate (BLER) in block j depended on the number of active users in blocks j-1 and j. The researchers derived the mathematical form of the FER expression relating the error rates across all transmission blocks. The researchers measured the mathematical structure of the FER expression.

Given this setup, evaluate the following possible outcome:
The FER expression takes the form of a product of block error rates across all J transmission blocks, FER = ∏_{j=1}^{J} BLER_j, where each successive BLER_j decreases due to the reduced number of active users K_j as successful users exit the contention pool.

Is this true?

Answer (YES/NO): NO